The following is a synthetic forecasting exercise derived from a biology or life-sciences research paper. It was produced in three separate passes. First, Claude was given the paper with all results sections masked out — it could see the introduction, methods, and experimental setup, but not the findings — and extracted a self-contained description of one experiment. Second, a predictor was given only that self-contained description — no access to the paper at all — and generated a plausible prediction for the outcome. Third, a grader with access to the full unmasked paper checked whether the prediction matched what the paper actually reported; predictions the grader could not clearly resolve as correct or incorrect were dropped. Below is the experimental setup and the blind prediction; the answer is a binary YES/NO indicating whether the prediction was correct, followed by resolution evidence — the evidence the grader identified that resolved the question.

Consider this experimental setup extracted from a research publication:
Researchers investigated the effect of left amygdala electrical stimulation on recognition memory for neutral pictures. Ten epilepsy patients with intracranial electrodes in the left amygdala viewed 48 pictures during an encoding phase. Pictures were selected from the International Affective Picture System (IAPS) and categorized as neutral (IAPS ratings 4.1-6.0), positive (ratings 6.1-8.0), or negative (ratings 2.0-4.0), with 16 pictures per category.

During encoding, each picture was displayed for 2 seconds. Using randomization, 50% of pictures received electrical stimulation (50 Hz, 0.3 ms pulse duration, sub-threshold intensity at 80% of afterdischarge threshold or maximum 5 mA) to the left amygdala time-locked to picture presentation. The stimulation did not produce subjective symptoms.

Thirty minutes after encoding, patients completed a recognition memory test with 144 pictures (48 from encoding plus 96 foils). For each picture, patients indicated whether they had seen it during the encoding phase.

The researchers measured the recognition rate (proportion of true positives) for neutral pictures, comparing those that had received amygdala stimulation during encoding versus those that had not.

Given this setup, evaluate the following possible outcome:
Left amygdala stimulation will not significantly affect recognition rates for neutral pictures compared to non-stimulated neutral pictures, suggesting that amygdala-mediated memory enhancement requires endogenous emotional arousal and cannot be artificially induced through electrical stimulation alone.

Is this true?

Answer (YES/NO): YES